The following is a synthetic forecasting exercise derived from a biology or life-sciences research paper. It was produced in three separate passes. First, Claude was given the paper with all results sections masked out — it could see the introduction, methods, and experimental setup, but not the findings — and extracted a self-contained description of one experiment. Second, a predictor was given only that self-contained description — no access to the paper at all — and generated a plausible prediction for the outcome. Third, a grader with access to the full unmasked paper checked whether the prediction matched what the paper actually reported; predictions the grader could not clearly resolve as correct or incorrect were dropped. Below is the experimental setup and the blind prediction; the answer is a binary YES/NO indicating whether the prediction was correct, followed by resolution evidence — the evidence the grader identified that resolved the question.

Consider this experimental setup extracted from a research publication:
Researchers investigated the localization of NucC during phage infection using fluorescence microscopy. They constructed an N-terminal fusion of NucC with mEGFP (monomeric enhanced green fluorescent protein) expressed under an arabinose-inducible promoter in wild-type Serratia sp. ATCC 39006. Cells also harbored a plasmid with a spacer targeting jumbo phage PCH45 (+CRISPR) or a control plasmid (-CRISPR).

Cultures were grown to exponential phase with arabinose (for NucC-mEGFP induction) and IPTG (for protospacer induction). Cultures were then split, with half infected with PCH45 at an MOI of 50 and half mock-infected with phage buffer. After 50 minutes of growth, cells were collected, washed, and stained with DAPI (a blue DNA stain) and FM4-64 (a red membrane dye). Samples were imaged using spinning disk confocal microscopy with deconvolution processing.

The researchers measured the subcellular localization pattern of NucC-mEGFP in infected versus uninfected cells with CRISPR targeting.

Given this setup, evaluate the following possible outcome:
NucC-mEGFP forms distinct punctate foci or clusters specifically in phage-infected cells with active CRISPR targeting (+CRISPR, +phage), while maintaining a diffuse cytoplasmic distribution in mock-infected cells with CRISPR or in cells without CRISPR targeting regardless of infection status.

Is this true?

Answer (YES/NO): NO